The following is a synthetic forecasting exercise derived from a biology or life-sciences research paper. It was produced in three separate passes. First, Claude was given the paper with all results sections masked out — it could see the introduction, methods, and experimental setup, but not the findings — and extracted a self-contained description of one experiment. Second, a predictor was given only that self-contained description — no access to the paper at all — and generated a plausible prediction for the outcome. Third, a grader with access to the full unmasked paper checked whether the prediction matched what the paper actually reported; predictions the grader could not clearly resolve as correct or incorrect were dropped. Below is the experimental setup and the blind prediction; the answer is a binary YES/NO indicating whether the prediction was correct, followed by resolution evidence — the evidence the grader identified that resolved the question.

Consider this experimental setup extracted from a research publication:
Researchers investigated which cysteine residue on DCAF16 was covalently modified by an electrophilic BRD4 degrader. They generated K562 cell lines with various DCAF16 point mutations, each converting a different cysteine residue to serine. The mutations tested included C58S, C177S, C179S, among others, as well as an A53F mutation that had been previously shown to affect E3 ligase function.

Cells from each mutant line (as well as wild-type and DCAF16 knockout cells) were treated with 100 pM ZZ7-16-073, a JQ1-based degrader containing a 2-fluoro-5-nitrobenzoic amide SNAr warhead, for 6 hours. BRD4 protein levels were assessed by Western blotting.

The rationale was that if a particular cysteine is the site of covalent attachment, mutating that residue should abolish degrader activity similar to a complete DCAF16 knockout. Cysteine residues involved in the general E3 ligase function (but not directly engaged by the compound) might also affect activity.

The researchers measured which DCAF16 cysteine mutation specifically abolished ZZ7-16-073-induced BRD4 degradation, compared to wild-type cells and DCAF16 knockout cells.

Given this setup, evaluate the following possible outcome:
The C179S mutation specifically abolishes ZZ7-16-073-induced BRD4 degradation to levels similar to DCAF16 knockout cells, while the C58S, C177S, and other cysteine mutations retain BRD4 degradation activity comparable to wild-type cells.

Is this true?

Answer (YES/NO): NO